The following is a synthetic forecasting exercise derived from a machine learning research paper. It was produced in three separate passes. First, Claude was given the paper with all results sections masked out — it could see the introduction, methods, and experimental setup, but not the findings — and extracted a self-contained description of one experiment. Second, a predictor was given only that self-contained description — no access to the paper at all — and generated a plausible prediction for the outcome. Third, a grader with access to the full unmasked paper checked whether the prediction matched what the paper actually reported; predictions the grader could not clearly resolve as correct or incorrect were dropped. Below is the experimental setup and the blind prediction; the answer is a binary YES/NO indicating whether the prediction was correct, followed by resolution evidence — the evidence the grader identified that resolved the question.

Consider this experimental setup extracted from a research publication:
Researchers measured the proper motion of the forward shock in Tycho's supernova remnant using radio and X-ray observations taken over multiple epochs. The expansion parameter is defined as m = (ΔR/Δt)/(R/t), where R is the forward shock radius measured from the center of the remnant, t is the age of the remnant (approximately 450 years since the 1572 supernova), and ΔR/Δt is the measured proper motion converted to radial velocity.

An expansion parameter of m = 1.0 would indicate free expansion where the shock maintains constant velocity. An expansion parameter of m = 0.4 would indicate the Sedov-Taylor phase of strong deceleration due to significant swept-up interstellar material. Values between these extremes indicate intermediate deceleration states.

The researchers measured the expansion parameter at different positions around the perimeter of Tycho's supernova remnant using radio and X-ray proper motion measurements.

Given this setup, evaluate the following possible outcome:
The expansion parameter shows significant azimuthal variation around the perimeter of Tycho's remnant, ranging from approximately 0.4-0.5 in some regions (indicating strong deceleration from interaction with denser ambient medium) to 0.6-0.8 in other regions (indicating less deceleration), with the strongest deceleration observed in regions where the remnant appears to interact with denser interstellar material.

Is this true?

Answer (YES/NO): NO